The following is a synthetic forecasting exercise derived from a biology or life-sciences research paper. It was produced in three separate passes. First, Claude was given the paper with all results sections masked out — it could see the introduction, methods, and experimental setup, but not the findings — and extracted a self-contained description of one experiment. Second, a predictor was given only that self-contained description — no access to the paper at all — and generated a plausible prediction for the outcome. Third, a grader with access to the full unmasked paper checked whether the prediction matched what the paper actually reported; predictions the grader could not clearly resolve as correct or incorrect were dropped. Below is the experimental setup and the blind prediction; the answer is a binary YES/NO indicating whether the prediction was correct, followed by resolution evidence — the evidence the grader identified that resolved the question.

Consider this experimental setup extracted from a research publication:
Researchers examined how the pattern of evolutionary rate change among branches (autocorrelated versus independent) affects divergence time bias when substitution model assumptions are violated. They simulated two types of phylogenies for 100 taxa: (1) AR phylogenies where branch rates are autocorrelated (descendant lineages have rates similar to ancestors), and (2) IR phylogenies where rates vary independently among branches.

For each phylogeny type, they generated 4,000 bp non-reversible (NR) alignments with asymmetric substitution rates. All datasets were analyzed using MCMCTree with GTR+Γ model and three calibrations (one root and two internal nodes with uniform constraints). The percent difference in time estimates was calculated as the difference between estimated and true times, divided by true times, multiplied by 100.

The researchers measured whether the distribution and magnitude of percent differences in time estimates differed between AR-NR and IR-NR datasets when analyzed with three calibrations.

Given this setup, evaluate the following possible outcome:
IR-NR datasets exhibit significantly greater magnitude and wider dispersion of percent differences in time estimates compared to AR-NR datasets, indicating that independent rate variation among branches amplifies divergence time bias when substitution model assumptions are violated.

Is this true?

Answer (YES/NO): NO